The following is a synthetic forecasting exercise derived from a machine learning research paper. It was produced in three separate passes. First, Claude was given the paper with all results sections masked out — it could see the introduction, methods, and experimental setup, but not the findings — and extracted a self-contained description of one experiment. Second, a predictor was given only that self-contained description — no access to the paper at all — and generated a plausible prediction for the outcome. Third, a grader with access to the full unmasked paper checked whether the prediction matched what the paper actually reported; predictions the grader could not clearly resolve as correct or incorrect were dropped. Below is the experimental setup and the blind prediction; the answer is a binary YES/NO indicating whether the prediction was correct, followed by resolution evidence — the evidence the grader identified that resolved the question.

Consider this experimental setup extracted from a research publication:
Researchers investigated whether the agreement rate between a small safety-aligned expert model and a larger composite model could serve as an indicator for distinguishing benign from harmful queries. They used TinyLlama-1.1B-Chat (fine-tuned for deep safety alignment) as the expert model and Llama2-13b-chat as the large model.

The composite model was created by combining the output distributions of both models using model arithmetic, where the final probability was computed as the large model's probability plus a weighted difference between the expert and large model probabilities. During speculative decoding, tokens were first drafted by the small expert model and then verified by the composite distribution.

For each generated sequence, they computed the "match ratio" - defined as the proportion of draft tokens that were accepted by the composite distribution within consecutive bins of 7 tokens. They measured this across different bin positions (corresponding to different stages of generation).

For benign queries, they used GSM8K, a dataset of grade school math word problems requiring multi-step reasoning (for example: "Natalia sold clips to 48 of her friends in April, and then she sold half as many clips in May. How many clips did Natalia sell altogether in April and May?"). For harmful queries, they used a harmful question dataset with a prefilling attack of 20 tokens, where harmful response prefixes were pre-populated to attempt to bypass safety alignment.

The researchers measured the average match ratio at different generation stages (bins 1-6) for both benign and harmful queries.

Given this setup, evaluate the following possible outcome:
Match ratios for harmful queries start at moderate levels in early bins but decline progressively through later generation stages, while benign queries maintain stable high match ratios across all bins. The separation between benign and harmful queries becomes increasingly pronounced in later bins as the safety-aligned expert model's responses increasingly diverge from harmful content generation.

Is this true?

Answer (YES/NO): NO